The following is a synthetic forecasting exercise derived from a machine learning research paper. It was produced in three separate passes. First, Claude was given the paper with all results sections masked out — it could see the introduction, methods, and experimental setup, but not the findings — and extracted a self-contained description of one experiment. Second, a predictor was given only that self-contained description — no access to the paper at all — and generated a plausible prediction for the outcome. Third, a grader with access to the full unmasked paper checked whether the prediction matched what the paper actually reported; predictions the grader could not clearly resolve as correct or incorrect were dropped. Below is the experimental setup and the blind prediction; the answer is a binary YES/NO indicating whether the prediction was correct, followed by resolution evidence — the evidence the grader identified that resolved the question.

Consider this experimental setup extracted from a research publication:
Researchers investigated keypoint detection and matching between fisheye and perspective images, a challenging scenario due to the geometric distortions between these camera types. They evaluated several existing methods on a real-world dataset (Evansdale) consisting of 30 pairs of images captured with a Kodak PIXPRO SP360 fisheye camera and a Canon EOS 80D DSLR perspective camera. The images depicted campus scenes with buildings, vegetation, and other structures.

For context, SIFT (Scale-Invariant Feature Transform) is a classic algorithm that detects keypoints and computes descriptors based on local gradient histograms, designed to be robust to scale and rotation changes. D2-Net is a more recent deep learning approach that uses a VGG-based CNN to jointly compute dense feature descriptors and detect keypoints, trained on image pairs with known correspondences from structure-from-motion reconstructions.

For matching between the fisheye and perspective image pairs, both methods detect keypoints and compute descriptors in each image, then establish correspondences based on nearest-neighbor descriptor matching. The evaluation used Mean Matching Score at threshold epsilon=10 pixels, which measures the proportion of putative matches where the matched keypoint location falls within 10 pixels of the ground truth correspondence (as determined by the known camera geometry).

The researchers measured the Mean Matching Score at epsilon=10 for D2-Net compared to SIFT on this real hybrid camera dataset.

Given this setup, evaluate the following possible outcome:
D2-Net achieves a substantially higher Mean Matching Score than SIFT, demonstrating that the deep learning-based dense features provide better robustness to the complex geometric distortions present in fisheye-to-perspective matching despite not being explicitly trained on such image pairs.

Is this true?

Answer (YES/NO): NO